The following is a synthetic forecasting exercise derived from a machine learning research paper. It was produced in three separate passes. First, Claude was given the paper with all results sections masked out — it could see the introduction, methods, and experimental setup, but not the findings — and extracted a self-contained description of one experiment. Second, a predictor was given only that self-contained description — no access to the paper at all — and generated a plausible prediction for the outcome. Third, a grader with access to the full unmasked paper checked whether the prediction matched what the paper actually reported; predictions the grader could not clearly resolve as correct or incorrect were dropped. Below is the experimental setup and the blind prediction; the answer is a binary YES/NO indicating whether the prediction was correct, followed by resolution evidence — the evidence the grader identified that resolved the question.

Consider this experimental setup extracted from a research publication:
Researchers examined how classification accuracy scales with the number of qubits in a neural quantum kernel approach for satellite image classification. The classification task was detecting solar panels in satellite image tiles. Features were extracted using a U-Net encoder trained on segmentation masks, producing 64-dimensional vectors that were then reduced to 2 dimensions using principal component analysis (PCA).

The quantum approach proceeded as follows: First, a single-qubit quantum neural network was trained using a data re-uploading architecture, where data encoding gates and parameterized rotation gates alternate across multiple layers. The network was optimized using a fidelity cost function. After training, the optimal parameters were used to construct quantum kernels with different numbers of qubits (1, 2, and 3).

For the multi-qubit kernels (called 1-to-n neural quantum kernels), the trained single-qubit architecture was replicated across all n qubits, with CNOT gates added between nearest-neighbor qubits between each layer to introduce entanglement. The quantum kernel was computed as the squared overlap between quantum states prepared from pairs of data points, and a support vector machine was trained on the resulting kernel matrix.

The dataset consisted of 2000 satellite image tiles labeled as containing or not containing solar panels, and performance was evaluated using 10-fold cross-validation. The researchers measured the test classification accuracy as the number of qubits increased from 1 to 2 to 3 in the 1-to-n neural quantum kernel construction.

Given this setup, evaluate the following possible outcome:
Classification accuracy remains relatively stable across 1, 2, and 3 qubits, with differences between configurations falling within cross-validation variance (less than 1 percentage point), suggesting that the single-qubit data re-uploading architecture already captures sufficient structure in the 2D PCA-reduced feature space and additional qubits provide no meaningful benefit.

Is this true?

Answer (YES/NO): YES